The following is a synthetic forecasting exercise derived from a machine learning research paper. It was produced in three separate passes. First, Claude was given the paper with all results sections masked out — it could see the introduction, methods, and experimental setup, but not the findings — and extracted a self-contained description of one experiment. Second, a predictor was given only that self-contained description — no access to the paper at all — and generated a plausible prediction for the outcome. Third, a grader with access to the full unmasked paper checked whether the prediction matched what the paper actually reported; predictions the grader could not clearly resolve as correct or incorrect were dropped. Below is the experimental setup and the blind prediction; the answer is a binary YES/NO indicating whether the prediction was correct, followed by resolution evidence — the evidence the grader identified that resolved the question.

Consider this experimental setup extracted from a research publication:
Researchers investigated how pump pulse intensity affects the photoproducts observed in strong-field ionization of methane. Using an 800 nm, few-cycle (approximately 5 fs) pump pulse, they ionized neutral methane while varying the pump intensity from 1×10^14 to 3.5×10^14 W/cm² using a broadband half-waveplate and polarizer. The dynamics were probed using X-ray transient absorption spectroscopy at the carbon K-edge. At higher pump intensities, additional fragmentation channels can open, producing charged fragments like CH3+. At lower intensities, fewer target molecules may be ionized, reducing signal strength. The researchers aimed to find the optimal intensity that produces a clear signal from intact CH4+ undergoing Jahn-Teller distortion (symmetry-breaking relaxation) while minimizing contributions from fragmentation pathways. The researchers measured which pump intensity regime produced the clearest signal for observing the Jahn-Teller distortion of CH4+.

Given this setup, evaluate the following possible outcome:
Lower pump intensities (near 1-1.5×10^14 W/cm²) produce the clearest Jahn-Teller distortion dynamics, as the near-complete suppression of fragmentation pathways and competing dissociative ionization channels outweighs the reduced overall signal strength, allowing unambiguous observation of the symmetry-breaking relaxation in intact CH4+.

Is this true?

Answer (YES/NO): NO